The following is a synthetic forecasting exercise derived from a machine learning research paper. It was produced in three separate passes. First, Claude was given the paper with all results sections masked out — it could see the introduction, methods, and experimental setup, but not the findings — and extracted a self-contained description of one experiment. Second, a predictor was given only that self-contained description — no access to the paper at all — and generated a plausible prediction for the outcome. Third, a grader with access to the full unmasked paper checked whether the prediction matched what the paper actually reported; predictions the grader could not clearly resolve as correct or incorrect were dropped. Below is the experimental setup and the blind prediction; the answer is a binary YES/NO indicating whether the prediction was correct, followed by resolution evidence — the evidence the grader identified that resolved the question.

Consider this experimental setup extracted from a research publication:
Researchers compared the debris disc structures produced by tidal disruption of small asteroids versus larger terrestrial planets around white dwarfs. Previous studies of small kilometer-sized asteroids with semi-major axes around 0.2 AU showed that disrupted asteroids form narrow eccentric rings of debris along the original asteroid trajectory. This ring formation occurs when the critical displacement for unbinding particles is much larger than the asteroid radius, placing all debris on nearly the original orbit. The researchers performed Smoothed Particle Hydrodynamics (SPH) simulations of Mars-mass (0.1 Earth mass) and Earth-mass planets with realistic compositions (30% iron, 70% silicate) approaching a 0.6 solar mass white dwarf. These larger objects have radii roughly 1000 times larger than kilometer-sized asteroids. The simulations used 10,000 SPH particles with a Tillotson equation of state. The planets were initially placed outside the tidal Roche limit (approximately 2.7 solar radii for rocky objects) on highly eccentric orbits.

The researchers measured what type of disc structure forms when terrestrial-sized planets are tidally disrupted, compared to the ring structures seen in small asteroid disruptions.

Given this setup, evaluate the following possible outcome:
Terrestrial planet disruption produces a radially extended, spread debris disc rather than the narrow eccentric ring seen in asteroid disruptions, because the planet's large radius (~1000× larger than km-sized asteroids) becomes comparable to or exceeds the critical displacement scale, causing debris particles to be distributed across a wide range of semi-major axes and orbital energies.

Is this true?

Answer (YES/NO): YES